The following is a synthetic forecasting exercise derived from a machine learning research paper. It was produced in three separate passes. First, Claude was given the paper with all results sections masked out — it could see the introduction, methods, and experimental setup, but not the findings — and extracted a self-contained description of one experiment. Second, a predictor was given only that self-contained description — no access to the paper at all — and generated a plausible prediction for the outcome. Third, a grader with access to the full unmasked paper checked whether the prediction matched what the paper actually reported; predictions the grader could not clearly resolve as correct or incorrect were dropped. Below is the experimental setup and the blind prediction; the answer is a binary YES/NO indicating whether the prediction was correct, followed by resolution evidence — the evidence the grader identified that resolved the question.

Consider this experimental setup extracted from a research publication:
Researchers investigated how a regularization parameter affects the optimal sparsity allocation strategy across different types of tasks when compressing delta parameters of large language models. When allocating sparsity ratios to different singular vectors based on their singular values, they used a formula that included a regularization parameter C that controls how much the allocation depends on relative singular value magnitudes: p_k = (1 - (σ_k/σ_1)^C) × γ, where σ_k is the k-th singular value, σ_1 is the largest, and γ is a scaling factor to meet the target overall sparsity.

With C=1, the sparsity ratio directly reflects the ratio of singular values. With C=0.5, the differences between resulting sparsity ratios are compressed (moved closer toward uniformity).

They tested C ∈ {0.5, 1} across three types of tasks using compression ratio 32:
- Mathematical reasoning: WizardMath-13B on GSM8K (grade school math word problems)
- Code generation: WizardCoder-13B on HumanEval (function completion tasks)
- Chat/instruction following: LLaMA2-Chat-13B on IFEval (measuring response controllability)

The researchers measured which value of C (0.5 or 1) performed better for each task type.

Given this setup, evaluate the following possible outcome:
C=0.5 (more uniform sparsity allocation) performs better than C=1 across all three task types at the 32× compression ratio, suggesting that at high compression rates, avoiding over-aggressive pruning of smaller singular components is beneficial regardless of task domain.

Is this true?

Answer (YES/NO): NO